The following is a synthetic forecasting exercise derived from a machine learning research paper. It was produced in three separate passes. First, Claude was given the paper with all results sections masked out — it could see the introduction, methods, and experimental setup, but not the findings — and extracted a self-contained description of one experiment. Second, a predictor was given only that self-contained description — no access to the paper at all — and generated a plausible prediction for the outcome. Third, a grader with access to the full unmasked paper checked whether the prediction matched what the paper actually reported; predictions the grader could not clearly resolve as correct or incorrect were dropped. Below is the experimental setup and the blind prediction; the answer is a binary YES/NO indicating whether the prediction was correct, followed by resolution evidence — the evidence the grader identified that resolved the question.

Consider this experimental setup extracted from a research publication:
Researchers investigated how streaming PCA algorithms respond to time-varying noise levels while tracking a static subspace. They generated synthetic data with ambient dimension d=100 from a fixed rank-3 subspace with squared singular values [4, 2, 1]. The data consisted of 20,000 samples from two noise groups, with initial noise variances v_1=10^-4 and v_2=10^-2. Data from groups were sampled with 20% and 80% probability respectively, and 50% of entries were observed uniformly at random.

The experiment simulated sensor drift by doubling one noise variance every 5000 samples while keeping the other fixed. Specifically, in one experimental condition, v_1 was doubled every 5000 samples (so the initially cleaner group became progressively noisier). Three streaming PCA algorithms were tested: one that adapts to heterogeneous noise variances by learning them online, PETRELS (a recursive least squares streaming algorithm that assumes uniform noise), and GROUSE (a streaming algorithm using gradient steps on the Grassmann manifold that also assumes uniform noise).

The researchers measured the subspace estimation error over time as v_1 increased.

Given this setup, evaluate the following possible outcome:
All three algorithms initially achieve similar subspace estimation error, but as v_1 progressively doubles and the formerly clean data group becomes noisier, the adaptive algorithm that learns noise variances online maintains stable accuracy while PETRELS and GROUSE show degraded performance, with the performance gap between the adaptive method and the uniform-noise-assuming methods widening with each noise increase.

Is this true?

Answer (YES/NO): NO